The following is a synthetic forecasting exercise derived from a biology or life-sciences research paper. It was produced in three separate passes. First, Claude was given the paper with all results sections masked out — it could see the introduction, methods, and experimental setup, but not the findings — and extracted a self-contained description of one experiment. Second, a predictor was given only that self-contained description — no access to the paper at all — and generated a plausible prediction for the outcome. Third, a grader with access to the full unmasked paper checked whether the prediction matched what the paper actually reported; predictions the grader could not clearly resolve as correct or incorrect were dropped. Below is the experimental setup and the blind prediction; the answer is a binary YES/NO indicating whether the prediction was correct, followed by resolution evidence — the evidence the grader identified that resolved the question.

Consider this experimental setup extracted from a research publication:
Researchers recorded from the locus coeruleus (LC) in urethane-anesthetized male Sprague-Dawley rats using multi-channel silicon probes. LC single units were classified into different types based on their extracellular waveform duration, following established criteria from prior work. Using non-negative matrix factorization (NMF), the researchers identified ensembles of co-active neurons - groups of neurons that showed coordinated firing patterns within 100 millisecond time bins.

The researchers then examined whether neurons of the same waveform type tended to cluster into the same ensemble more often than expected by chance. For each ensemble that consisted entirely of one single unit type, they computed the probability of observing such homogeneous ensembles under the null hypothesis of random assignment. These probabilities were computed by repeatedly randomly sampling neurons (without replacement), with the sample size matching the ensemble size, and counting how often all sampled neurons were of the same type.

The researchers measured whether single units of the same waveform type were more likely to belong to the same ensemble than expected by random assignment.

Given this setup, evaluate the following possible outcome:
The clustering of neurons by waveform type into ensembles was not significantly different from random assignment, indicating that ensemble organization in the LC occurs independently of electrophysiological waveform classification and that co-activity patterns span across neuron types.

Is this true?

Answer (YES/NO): NO